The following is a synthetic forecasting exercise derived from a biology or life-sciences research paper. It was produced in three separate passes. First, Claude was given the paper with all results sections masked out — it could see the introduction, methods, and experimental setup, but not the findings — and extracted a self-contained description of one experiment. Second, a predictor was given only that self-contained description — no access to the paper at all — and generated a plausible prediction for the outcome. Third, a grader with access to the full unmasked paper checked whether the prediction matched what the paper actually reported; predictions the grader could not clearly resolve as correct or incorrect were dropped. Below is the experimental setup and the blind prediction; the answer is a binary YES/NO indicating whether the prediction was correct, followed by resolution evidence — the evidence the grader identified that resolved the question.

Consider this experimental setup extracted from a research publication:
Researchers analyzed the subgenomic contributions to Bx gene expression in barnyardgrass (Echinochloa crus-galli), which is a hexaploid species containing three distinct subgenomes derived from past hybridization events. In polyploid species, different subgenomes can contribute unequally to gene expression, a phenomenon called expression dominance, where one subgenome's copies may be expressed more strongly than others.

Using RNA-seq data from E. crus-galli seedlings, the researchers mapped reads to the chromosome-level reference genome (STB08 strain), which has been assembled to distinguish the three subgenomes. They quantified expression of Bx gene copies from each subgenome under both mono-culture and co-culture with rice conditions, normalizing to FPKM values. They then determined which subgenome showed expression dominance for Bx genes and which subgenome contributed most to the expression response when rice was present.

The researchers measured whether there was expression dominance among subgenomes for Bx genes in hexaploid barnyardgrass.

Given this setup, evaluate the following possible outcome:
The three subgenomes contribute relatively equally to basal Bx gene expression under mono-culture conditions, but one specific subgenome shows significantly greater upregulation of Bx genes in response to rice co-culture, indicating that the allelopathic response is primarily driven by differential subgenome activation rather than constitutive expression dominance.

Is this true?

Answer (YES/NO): NO